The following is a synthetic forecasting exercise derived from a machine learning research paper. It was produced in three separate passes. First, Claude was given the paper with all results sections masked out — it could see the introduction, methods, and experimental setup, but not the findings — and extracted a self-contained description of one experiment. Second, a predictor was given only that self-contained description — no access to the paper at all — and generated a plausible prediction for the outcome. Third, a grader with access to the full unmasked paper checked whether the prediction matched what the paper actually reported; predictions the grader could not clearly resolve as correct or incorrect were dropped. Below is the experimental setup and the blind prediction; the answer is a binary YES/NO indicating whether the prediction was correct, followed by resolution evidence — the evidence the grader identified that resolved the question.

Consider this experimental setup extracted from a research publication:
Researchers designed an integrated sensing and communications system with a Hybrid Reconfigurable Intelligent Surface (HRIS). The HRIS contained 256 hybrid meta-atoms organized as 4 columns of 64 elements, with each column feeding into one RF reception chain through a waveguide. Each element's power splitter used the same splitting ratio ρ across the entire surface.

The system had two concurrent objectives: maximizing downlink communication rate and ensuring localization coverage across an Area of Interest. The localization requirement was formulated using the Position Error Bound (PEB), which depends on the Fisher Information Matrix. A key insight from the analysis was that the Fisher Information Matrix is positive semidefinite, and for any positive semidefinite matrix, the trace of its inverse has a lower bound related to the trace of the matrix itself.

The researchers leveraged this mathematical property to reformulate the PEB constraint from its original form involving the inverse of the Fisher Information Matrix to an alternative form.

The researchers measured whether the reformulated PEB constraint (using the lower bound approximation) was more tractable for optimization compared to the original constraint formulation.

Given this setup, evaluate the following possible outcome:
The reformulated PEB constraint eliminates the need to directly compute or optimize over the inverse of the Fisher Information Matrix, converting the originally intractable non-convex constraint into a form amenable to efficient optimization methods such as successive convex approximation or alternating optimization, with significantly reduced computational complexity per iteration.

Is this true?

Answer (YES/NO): YES